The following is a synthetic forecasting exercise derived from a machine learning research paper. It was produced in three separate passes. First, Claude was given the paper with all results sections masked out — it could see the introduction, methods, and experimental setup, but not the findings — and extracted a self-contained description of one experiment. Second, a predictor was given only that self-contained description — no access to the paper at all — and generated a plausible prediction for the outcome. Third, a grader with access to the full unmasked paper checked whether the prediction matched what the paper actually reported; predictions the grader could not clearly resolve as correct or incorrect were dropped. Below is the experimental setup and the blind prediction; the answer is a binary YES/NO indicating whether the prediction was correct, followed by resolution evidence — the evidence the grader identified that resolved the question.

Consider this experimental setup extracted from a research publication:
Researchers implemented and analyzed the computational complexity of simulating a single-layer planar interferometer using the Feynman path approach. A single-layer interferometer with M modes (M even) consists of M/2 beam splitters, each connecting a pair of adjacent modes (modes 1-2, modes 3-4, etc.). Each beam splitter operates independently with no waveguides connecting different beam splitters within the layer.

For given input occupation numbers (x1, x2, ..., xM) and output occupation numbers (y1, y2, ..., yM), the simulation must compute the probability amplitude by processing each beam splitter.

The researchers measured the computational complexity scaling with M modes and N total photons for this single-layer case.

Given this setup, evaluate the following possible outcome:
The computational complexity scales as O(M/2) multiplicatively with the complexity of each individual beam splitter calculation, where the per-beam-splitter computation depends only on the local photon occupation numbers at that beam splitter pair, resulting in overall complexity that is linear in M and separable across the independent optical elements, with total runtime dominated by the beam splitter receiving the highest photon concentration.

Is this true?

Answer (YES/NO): NO